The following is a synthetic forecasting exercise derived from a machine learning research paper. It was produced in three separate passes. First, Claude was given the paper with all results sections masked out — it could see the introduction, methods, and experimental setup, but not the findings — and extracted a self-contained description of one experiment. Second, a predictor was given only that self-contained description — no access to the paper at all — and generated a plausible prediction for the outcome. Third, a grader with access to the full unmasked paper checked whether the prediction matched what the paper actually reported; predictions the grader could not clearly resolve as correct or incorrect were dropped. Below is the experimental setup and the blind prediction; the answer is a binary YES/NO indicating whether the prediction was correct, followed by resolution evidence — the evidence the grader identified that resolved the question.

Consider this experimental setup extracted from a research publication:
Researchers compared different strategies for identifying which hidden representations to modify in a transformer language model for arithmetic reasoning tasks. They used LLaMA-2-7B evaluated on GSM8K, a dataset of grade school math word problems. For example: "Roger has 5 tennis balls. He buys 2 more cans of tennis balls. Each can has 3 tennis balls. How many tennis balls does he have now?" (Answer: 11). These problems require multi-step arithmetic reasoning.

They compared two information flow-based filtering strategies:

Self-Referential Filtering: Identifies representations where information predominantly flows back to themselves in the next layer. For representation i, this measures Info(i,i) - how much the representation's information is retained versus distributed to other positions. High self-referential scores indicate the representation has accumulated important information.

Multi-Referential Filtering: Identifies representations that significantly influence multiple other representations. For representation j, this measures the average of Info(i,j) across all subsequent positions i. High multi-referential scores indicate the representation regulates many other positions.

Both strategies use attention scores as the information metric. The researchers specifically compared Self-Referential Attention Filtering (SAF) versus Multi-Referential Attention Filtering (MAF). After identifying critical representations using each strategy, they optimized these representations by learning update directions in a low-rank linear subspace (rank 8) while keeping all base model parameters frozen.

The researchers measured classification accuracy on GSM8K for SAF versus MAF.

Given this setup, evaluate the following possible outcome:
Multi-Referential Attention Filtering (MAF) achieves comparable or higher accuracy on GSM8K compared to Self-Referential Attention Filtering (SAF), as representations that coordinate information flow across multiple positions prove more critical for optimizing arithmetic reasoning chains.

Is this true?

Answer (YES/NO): YES